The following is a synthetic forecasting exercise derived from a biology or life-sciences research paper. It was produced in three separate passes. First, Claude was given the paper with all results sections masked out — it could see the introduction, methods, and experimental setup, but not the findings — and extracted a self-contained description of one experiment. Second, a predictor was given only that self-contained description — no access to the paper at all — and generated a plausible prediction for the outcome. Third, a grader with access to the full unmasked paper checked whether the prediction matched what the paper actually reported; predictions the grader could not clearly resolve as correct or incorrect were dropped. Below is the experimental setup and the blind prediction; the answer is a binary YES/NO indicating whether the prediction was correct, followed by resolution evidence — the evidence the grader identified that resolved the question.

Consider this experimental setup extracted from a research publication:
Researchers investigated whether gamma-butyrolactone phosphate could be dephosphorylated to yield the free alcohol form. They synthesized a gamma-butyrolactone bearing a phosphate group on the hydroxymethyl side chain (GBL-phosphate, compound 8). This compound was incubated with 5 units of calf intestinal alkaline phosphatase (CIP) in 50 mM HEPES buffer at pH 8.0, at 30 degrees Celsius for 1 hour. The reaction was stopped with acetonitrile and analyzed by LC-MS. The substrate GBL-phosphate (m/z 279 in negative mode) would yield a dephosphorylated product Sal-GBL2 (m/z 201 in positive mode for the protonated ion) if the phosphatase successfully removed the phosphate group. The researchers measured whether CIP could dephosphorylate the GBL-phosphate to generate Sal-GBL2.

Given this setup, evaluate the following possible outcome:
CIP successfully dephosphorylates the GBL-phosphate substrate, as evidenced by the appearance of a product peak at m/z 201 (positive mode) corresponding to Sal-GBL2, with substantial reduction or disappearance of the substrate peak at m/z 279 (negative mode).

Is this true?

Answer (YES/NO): YES